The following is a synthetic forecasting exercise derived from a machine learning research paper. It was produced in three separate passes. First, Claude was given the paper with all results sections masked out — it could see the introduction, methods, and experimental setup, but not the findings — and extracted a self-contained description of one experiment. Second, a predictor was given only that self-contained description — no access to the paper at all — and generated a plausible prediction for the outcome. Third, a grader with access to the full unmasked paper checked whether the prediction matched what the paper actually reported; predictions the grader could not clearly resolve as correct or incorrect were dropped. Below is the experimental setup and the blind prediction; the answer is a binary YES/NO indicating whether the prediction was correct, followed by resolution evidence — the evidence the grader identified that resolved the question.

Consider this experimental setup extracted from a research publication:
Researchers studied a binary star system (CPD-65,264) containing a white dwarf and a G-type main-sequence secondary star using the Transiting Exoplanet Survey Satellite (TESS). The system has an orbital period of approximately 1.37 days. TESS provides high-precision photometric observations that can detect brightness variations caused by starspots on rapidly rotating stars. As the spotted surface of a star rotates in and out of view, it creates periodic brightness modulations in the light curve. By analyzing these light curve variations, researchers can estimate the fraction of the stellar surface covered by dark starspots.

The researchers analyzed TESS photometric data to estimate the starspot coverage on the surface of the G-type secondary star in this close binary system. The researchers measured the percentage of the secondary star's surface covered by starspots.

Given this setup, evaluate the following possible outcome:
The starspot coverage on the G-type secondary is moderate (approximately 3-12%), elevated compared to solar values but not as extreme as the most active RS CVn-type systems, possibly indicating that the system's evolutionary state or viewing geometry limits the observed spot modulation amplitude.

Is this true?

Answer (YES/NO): NO